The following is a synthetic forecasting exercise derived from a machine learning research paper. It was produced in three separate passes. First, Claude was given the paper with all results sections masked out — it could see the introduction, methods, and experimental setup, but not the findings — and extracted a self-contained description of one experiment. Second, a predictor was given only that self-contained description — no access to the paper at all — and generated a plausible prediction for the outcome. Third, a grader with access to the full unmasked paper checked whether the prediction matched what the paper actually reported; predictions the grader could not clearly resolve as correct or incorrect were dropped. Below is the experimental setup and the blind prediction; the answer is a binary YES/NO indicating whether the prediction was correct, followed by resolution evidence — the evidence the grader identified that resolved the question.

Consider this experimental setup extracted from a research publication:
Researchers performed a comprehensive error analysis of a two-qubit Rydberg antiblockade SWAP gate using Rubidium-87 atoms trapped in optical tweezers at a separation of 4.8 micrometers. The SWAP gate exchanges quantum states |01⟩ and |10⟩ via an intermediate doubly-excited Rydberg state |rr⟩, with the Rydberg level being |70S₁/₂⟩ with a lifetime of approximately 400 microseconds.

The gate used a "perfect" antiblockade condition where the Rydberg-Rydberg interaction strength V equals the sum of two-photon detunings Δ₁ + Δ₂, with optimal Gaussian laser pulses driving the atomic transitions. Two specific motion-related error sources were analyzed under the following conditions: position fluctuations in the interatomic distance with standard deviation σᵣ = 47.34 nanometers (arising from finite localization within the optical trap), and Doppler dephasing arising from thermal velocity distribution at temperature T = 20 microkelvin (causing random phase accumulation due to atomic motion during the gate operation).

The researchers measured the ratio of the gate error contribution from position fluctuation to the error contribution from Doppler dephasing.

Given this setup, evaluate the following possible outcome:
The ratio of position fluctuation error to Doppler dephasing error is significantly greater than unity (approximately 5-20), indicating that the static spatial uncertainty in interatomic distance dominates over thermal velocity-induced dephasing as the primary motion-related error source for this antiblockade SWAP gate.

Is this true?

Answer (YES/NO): NO